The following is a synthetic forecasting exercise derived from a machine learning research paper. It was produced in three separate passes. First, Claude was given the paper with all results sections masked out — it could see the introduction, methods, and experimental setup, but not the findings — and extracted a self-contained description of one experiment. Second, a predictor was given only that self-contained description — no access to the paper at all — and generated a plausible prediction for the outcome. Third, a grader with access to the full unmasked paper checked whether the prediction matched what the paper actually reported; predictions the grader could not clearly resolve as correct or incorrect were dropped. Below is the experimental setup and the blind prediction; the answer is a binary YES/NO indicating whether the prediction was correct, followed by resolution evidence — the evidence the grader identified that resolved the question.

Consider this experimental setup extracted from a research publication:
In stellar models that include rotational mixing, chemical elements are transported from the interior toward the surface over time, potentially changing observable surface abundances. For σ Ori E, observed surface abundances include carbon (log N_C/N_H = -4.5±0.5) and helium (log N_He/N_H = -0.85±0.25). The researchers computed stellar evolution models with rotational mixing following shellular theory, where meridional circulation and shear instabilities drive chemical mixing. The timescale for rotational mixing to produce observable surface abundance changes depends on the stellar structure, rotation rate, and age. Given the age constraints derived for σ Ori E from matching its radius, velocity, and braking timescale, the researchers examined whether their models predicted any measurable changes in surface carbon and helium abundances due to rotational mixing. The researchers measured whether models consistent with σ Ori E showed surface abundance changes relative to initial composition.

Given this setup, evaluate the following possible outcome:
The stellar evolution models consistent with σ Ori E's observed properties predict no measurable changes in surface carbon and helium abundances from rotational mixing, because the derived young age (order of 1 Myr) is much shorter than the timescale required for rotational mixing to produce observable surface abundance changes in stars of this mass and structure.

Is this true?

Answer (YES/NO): YES